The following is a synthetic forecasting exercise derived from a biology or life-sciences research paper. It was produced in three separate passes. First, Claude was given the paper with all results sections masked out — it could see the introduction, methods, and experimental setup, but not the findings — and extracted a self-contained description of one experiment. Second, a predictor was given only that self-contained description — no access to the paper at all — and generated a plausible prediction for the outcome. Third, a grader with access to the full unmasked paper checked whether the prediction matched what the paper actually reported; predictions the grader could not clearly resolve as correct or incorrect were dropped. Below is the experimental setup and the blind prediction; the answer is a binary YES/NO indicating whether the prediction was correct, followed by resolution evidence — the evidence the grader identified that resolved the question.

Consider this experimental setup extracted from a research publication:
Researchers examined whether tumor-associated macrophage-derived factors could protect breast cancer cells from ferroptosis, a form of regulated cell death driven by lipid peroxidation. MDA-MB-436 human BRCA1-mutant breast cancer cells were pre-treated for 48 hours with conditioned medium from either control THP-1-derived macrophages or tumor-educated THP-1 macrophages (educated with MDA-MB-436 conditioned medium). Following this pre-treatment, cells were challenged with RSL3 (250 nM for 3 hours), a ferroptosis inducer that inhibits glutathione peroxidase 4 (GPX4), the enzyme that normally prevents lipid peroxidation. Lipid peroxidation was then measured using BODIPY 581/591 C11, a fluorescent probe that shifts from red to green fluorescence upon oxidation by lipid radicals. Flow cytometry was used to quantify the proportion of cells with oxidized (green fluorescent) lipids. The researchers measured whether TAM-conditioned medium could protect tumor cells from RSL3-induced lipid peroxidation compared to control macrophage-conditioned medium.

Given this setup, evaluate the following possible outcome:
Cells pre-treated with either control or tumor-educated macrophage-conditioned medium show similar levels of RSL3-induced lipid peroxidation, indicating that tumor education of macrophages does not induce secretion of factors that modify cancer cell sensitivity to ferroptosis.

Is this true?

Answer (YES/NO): NO